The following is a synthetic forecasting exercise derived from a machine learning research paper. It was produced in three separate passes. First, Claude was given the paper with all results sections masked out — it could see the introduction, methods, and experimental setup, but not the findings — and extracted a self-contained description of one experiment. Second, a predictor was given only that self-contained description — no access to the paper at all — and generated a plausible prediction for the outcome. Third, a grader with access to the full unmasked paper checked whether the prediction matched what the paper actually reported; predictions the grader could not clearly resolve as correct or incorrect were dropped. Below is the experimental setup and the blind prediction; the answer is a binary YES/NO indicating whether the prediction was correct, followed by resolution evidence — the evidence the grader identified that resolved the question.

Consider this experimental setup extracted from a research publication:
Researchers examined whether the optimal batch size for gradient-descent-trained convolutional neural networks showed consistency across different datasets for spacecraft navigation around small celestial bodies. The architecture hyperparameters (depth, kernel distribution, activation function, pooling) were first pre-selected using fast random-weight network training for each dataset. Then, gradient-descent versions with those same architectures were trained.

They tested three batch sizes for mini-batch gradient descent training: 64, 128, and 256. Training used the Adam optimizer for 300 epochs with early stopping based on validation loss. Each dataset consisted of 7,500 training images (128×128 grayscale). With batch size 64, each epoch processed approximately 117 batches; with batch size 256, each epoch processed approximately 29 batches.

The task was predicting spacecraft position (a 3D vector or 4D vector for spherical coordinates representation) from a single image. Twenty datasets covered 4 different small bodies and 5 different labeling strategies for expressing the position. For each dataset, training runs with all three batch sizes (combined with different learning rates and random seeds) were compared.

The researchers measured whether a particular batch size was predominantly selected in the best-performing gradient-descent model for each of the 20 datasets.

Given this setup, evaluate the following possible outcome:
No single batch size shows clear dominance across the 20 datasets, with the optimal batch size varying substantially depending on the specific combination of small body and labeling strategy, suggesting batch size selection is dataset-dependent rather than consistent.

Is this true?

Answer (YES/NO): NO